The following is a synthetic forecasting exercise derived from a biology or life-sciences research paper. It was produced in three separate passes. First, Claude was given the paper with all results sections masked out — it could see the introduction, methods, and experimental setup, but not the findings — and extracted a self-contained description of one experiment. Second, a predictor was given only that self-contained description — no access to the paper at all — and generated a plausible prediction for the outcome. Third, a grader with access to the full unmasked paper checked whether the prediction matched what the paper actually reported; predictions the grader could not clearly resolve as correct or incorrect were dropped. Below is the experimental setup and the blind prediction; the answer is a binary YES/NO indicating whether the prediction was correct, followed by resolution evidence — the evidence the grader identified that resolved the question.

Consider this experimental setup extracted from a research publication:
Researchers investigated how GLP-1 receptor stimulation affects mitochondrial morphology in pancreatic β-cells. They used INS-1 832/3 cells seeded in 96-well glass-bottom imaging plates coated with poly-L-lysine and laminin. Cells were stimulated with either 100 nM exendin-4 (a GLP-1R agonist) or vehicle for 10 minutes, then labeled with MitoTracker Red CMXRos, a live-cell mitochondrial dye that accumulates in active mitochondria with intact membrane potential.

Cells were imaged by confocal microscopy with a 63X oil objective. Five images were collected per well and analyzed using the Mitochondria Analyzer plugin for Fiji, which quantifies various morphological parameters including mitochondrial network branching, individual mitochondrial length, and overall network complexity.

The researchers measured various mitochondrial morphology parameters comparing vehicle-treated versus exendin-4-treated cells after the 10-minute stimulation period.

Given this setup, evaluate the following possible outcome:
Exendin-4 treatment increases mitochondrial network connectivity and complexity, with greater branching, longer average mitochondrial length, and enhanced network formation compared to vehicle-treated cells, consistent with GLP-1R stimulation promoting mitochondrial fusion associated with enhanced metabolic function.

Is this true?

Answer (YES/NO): NO